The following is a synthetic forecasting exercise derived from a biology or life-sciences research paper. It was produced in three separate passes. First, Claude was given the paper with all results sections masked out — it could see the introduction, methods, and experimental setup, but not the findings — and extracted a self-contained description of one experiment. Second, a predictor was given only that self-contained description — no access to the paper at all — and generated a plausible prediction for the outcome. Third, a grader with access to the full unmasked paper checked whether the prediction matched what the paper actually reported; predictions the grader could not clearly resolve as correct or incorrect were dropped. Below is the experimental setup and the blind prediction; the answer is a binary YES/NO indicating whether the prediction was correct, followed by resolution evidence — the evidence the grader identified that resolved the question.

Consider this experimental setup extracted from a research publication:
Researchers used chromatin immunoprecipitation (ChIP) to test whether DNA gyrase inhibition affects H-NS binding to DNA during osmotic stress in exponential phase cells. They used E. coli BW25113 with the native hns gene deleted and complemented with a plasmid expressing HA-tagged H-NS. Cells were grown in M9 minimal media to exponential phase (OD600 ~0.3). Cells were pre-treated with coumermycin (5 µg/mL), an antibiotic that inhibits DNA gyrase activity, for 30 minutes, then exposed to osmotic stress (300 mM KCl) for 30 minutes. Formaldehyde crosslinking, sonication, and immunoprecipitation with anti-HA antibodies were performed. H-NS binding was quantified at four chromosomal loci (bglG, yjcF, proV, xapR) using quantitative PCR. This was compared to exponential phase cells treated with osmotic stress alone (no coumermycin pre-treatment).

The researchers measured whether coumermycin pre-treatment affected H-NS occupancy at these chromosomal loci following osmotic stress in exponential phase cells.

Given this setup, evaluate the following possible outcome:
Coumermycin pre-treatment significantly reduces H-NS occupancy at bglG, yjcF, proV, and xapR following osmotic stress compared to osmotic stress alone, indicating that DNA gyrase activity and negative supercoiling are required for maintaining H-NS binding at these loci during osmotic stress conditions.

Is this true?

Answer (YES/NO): YES